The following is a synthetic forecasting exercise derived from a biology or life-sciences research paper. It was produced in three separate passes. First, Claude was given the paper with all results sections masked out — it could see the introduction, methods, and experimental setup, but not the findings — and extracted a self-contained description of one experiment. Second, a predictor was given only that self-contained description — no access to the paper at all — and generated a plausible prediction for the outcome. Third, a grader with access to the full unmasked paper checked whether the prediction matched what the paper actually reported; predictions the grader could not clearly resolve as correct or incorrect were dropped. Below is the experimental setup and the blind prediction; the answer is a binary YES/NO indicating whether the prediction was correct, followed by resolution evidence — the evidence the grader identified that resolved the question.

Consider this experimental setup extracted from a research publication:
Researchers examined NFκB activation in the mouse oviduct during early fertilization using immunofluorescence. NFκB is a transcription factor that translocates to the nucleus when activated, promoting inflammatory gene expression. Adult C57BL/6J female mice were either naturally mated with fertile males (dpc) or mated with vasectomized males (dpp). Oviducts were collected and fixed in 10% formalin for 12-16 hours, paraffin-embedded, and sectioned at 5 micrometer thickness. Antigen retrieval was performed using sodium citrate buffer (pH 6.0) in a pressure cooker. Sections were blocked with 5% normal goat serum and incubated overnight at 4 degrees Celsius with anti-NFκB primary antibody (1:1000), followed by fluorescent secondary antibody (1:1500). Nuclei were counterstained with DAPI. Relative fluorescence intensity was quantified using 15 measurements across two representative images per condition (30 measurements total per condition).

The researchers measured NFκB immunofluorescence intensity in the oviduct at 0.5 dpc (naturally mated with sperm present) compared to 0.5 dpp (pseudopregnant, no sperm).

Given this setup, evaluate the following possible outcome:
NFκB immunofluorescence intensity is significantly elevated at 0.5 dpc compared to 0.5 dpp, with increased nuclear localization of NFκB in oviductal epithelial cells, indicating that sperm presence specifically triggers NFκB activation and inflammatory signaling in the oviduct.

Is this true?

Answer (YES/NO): NO